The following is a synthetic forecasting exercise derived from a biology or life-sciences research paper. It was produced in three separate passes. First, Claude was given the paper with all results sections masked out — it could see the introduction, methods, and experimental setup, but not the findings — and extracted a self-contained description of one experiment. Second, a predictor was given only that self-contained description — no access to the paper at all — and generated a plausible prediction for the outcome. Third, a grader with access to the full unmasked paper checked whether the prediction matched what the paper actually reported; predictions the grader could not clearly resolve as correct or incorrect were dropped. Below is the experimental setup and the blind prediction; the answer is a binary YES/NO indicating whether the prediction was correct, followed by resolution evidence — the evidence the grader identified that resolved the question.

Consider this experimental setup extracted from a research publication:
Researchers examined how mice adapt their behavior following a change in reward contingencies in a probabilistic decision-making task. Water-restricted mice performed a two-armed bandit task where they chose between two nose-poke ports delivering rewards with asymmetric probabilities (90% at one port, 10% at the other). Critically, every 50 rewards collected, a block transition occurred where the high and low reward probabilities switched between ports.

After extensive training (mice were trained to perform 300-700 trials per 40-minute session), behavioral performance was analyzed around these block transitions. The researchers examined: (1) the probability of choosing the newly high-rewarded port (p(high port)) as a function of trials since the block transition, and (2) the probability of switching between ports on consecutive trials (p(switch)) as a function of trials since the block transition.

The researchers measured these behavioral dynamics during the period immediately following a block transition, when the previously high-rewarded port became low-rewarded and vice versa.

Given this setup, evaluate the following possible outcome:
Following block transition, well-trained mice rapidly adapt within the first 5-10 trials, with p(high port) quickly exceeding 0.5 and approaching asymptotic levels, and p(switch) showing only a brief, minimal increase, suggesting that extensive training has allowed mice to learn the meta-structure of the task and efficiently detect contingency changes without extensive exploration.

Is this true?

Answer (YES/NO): NO